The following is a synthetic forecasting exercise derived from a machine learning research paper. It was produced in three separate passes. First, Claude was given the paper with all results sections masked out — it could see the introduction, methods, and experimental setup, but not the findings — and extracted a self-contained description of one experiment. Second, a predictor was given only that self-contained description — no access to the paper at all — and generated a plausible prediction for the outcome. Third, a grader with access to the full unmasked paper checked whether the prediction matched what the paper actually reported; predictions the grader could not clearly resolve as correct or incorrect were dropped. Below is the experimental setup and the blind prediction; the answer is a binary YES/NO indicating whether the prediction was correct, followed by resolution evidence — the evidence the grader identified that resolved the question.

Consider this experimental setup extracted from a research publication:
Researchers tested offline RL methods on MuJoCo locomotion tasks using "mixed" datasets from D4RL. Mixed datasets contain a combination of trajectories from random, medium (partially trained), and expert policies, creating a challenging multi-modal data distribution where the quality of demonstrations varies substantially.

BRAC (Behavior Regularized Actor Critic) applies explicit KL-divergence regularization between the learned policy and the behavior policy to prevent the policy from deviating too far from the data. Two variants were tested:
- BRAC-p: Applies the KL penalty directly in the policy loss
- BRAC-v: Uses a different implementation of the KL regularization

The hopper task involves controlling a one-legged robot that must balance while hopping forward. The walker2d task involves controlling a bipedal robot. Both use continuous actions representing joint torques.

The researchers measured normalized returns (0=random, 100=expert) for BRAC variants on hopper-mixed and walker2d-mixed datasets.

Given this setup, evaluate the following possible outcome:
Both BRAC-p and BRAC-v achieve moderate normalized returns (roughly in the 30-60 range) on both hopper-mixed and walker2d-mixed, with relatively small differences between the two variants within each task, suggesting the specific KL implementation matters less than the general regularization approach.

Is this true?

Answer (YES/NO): NO